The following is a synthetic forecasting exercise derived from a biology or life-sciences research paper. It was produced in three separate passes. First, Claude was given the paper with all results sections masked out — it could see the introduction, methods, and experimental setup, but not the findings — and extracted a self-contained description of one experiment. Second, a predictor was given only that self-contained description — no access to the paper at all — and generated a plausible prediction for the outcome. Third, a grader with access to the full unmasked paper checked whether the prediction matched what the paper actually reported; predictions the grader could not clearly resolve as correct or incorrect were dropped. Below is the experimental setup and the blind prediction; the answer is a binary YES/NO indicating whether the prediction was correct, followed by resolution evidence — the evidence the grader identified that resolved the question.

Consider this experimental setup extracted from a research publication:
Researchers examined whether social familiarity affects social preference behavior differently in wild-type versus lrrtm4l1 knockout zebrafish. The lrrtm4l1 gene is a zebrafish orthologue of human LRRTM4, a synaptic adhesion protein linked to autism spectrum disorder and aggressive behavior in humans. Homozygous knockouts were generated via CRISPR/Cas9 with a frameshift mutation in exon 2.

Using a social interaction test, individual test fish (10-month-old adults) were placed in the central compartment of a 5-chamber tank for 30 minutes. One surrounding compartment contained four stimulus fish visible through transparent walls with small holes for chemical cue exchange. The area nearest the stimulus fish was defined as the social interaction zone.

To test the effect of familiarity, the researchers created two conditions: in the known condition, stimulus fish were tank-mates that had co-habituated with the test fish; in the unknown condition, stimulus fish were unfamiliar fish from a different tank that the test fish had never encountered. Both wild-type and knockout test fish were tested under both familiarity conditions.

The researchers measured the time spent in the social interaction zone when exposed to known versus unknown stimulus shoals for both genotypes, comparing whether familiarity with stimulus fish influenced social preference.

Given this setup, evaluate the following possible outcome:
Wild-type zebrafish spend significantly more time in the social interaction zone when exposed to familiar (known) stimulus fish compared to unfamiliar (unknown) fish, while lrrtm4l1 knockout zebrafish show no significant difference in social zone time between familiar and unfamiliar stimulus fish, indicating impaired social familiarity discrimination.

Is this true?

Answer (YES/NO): NO